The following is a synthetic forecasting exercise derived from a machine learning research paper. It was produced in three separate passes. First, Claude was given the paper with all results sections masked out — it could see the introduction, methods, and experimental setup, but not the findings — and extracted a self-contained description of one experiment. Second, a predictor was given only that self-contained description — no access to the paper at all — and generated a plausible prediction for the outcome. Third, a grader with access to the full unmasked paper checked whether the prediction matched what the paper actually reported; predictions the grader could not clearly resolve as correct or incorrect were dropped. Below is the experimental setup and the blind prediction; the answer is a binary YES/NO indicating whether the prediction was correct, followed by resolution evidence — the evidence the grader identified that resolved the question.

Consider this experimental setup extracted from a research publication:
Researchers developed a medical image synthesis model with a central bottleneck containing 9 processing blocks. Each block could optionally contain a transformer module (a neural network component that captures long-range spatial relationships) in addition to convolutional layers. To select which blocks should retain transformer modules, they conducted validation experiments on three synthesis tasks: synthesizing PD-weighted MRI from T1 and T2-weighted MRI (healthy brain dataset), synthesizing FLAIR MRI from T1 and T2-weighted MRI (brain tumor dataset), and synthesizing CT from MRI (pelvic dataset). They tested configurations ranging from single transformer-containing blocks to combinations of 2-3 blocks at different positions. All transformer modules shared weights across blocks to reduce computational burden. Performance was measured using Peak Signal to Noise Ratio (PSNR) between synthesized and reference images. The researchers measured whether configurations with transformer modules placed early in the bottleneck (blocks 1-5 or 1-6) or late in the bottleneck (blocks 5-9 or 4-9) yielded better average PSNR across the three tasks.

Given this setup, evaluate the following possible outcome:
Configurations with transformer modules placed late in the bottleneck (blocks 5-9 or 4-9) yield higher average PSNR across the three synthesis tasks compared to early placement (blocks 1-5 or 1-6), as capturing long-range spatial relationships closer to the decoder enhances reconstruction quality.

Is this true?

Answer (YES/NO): NO